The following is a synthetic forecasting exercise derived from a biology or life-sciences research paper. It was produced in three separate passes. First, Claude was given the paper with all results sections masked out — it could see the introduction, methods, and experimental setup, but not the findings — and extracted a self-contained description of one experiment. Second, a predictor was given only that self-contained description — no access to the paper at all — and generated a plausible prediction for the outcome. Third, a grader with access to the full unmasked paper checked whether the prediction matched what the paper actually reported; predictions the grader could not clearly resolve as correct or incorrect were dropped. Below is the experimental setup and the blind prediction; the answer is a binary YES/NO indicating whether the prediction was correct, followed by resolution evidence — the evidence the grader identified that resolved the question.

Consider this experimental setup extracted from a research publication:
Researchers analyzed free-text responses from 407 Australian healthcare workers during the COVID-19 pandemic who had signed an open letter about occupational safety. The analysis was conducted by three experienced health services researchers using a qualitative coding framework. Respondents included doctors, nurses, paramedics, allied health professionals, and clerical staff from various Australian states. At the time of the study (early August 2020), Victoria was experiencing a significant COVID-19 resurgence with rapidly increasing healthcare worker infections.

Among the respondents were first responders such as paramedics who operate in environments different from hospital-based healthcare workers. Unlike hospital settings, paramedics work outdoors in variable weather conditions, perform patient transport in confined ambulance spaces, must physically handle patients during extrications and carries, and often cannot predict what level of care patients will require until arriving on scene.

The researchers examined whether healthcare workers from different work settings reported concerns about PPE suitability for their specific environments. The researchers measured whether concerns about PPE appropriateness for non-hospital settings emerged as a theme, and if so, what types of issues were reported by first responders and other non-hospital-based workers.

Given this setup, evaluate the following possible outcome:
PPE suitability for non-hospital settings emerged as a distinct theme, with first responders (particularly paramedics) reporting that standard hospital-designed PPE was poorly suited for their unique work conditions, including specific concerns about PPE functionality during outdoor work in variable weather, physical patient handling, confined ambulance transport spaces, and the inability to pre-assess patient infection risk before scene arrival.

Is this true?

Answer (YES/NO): YES